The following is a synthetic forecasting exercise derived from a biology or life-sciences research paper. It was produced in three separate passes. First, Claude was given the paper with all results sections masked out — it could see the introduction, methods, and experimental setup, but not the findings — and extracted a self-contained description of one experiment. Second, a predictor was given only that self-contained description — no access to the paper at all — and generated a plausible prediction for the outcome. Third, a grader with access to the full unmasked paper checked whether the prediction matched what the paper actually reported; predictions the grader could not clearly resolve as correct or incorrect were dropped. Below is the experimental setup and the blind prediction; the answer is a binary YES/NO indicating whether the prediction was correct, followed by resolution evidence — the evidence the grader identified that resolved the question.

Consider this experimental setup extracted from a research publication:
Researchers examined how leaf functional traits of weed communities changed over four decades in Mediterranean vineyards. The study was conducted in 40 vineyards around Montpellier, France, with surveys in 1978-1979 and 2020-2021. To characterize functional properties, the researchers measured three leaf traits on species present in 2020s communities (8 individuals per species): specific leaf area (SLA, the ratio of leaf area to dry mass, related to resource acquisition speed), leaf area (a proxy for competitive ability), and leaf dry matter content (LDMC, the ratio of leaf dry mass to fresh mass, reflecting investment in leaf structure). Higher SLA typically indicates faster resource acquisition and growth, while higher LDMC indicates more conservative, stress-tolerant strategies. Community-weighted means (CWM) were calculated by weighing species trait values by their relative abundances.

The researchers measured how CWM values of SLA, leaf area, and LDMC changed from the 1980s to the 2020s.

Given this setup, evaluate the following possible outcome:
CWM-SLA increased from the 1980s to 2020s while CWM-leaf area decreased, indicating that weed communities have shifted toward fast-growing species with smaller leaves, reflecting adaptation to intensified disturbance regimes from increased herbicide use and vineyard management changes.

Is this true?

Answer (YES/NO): NO